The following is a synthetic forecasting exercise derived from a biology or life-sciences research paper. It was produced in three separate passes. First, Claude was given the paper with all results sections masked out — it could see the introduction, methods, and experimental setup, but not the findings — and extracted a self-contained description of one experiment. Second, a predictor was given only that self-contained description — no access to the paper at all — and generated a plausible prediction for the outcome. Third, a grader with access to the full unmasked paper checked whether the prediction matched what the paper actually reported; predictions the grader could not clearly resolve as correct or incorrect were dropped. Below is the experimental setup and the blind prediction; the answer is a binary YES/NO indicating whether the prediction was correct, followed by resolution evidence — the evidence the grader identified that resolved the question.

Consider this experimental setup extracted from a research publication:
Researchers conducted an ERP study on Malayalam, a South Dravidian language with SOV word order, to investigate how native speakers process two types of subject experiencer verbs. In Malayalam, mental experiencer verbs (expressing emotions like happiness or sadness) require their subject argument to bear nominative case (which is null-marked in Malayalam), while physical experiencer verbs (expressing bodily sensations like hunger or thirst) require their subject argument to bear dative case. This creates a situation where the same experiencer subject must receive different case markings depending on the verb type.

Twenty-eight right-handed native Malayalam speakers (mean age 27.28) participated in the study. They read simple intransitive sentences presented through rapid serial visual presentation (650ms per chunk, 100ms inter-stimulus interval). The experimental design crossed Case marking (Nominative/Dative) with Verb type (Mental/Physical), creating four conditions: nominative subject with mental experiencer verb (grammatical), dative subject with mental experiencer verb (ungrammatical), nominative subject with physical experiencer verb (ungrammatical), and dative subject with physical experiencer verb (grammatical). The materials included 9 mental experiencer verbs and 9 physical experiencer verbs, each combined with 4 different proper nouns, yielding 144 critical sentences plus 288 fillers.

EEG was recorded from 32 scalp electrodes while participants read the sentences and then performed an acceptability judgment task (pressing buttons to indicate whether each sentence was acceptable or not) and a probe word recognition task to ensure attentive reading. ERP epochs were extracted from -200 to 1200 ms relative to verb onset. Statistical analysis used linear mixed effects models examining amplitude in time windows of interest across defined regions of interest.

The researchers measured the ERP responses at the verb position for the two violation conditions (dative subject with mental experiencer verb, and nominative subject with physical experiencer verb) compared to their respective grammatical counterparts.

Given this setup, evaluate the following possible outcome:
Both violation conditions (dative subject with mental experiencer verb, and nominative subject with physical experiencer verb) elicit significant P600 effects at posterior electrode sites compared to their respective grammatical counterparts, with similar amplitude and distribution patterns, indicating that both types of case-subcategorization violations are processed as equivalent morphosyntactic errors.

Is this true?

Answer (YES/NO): NO